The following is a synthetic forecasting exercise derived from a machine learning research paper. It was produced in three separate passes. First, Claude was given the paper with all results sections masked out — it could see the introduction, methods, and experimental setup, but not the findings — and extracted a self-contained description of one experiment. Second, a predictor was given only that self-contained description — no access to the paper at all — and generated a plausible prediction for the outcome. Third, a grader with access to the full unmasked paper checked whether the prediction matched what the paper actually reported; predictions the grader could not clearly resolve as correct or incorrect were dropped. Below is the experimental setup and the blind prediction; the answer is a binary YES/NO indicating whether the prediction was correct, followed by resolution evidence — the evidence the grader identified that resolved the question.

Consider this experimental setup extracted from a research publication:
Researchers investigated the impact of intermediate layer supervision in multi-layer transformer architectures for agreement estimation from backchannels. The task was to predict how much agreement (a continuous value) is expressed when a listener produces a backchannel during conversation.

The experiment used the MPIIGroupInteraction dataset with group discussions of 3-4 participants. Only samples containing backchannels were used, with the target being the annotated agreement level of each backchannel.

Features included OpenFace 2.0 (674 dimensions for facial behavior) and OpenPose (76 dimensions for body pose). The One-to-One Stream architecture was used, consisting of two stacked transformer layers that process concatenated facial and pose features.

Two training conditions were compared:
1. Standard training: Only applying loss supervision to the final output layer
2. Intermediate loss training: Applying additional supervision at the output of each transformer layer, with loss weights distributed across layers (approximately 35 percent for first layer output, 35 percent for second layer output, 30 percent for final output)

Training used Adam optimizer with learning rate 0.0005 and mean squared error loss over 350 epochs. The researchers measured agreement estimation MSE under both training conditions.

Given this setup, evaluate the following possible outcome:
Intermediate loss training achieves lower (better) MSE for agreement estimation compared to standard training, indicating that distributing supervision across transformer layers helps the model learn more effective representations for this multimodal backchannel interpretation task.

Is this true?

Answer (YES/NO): YES